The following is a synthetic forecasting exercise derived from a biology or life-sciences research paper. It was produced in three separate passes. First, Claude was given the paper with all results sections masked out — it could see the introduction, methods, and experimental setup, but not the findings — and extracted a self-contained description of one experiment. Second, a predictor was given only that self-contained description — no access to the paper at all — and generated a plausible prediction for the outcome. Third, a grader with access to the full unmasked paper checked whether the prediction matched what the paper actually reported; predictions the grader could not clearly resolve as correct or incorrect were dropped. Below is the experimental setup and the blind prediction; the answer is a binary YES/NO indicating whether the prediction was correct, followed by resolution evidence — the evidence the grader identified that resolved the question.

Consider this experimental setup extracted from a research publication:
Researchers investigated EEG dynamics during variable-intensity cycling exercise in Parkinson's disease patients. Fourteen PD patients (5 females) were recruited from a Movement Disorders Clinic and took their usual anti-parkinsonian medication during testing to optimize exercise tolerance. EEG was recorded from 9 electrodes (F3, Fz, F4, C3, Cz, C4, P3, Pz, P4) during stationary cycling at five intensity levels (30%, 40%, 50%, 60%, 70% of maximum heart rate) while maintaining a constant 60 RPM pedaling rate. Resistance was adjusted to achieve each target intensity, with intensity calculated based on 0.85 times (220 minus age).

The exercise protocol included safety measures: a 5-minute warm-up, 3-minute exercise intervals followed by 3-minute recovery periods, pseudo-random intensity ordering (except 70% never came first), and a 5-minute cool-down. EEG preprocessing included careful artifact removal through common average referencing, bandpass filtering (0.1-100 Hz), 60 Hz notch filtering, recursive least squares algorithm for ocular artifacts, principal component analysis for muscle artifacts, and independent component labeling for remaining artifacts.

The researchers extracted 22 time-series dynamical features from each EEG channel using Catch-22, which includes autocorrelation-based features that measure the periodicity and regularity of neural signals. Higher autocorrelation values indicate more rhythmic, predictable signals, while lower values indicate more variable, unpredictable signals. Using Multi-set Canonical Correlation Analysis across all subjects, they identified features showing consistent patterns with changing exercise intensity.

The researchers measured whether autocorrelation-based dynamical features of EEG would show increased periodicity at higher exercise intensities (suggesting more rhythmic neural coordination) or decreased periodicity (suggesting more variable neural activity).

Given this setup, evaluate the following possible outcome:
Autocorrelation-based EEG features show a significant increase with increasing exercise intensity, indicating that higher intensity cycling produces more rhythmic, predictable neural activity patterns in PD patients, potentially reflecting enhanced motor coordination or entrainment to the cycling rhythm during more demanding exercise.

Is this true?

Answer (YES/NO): YES